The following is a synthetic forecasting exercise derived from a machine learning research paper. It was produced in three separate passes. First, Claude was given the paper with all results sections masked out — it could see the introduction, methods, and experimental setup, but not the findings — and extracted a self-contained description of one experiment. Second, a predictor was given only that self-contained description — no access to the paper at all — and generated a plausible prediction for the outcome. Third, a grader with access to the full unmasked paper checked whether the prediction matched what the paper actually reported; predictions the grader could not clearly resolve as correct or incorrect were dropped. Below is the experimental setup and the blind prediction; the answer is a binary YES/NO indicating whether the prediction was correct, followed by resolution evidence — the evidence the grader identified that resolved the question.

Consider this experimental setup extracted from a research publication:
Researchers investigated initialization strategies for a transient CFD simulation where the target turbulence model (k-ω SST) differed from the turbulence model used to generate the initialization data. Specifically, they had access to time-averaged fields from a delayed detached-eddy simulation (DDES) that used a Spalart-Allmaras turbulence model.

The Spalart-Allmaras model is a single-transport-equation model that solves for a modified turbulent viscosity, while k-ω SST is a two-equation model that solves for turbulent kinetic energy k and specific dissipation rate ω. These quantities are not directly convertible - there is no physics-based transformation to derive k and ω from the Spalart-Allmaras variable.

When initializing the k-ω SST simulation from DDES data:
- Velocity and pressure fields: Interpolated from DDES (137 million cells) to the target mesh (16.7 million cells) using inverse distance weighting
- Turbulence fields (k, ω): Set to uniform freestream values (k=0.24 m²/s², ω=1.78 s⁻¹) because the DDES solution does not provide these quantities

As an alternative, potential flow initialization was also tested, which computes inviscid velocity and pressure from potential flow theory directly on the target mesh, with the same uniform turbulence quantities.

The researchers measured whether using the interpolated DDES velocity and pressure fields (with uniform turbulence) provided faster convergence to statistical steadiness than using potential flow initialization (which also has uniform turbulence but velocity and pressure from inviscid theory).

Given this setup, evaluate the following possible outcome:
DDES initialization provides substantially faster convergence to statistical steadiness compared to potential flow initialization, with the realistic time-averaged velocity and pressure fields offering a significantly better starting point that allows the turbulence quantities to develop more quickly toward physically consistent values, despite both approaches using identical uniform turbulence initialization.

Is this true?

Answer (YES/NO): YES